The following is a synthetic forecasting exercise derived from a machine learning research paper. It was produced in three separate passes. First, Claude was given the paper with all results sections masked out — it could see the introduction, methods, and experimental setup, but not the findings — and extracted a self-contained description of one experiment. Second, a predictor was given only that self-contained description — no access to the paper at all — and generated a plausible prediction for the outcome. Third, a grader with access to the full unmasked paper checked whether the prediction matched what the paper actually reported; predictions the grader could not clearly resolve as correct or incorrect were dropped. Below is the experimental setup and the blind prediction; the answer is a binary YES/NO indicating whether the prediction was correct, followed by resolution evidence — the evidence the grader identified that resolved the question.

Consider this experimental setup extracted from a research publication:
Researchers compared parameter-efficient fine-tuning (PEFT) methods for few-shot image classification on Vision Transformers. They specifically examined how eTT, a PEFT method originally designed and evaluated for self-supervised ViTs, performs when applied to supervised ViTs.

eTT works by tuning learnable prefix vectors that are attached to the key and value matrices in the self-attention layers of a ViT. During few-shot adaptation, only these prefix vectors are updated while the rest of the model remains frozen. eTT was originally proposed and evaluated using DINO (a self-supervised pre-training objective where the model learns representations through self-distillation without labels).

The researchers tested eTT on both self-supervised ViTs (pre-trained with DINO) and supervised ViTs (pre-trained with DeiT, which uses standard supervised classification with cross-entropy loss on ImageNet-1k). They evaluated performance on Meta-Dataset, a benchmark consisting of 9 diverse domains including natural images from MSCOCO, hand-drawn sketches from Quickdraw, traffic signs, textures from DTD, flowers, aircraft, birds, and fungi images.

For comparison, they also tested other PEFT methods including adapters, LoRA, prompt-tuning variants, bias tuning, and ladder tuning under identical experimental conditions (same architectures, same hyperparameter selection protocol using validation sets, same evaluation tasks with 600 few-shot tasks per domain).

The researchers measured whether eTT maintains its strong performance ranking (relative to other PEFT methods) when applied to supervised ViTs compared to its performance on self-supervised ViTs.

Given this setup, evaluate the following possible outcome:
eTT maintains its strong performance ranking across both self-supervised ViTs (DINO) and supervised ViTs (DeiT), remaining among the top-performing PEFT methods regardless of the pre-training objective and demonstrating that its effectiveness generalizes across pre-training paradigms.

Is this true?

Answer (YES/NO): NO